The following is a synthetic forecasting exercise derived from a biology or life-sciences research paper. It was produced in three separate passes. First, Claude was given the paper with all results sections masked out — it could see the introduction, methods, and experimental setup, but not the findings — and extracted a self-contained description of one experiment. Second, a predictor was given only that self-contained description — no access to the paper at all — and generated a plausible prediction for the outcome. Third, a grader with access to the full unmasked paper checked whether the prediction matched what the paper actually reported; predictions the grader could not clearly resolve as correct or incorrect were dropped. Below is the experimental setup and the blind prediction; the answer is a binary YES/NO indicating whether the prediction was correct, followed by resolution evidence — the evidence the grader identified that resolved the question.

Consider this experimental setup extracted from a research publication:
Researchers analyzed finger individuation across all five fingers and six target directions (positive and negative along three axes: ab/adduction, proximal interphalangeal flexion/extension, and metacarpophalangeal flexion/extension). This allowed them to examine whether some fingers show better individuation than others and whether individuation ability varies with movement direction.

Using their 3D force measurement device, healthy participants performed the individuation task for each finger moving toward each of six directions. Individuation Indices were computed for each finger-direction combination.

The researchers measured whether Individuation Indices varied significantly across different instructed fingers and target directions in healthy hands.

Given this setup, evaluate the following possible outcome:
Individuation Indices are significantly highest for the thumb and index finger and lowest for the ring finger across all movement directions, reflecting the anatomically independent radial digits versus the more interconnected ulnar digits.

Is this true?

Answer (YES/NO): NO